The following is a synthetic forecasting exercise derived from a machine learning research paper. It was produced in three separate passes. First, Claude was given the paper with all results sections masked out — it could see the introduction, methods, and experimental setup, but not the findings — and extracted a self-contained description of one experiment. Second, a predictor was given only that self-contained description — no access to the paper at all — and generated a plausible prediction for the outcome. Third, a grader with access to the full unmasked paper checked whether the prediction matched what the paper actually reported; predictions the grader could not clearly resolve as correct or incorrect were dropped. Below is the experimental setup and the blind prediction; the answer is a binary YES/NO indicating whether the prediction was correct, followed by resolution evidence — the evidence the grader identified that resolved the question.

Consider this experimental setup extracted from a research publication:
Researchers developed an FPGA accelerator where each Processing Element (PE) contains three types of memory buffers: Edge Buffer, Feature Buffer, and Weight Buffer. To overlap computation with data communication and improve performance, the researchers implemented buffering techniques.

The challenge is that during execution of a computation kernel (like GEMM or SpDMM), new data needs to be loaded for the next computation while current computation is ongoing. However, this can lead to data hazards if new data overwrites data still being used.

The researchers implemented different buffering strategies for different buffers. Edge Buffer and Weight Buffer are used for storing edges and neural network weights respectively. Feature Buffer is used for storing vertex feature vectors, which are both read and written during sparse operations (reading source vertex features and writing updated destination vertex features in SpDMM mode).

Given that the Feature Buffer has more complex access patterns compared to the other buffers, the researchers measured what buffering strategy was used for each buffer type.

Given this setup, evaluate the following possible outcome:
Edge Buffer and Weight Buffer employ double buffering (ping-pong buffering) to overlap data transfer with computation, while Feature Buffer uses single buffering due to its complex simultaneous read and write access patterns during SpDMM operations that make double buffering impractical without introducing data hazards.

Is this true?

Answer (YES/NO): NO